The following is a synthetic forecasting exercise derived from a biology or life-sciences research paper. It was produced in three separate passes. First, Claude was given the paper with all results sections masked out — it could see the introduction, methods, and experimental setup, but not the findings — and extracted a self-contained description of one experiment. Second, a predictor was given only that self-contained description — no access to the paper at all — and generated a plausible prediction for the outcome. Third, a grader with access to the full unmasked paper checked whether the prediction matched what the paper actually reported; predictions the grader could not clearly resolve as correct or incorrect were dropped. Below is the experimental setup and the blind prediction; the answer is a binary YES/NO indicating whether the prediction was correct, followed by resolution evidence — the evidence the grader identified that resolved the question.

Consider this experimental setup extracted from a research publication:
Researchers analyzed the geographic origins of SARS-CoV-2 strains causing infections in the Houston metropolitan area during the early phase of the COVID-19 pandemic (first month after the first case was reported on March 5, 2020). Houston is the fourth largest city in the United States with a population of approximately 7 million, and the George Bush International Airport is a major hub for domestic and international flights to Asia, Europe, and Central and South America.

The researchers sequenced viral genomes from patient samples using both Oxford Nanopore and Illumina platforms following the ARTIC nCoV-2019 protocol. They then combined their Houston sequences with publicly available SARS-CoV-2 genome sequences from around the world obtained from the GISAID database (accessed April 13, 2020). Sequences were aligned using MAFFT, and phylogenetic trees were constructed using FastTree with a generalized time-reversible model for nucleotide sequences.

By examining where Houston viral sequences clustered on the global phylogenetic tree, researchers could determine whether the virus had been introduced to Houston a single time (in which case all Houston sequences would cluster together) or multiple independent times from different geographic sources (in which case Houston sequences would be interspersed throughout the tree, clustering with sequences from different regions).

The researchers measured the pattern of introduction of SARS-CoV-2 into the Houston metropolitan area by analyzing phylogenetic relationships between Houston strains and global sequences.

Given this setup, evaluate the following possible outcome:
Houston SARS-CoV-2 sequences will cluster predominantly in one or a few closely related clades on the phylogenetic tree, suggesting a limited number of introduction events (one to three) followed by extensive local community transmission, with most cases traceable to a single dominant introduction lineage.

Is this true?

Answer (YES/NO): NO